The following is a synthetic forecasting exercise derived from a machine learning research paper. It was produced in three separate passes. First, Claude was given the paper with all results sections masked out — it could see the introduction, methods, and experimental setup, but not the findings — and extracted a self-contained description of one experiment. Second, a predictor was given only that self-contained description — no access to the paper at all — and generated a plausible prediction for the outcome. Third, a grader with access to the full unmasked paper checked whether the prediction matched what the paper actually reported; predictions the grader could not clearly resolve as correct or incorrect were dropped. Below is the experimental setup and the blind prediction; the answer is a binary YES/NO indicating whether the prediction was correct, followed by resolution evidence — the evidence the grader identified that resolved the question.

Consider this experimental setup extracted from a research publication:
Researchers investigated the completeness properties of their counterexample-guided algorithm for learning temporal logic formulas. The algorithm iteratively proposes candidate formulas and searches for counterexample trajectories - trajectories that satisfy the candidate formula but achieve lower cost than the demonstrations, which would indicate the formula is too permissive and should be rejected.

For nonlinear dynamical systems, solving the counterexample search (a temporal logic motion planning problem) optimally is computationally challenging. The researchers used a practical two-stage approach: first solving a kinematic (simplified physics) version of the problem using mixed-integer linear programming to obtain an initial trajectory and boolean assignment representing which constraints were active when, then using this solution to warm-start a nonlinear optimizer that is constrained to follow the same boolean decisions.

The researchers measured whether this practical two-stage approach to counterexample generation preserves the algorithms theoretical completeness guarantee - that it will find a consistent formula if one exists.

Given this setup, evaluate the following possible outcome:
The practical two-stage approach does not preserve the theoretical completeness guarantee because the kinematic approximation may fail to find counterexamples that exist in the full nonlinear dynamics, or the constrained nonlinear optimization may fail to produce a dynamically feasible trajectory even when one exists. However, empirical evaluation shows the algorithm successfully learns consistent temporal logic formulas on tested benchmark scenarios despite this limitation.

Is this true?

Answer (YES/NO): YES